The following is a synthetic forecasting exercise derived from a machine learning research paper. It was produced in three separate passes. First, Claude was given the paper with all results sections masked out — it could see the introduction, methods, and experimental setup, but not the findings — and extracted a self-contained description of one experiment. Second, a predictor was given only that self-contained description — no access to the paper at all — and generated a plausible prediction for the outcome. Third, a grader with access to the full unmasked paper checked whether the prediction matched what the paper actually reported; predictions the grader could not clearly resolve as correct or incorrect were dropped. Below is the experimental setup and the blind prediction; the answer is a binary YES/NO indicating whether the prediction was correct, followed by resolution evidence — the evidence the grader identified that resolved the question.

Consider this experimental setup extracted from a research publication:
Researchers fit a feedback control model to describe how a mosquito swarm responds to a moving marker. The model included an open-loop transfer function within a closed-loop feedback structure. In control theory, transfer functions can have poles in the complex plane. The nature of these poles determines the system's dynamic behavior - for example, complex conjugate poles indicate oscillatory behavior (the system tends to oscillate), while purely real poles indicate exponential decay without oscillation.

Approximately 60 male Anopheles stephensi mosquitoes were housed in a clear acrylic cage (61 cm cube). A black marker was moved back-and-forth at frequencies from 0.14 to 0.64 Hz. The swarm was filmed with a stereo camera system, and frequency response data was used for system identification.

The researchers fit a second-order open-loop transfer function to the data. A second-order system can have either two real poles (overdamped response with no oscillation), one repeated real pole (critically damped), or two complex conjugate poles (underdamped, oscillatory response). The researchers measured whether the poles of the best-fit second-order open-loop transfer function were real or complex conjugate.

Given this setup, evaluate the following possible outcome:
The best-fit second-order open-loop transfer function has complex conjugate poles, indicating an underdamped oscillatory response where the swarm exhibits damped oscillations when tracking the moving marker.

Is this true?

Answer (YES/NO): YES